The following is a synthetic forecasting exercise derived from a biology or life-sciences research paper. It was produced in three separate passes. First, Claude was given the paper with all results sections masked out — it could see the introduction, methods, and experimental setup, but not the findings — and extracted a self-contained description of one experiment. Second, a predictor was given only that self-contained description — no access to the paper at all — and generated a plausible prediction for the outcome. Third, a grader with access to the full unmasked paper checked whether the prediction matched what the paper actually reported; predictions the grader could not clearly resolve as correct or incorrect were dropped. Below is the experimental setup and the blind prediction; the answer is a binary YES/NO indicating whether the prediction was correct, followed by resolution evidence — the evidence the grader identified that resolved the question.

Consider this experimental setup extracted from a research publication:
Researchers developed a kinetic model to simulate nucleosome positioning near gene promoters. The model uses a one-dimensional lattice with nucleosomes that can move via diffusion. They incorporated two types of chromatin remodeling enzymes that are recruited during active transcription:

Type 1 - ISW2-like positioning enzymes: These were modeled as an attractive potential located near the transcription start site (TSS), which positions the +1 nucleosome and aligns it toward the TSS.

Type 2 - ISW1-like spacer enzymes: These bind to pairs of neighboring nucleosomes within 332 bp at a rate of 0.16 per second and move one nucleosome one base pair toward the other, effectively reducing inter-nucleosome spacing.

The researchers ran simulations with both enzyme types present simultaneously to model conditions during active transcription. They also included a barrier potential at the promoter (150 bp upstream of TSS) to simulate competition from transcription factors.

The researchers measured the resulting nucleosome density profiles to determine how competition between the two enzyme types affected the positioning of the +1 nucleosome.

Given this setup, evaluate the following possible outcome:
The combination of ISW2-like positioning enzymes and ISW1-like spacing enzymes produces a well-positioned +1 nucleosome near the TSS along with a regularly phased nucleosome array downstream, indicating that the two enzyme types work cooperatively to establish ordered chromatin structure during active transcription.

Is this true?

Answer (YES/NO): NO